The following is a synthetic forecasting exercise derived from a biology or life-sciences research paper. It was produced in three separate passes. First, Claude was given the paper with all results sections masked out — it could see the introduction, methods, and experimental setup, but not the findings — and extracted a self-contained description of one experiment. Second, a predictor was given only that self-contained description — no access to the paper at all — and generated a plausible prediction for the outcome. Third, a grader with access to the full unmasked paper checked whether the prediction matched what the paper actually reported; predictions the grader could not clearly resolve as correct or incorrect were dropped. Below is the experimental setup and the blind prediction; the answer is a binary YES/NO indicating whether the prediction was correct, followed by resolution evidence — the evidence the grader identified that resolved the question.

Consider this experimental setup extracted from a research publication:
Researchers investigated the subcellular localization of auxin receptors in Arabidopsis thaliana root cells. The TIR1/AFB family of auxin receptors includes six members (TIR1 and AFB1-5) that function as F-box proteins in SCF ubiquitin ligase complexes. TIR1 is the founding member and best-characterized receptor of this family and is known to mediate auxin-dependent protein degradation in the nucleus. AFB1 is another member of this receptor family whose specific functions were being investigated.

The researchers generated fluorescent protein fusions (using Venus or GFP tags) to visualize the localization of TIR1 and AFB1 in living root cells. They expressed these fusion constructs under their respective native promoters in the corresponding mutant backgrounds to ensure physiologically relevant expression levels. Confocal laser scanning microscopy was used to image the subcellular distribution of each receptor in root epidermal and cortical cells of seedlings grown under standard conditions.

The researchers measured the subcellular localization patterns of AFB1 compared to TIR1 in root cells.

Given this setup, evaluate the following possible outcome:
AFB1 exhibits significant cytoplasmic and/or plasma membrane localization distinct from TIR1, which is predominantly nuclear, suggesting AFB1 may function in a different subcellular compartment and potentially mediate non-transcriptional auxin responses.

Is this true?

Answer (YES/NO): YES